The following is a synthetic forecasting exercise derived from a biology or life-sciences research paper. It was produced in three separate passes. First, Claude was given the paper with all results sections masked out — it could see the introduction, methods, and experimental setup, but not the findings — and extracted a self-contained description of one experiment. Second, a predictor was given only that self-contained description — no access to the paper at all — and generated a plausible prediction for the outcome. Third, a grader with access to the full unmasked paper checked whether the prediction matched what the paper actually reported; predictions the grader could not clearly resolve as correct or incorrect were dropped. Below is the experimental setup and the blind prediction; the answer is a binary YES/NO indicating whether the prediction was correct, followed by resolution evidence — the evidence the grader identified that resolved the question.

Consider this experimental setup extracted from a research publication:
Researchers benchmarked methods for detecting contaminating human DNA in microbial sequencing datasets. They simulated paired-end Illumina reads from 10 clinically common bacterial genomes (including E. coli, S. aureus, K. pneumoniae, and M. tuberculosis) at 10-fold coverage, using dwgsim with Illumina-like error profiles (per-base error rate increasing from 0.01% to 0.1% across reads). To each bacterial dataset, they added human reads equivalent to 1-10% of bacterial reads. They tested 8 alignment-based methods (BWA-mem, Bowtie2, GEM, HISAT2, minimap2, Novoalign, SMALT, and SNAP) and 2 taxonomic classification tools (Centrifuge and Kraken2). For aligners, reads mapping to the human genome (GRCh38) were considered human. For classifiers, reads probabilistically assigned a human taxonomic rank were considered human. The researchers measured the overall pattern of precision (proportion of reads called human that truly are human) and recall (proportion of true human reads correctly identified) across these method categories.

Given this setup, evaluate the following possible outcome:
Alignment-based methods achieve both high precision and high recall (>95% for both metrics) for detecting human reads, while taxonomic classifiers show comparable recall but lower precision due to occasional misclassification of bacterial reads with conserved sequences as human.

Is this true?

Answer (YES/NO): NO